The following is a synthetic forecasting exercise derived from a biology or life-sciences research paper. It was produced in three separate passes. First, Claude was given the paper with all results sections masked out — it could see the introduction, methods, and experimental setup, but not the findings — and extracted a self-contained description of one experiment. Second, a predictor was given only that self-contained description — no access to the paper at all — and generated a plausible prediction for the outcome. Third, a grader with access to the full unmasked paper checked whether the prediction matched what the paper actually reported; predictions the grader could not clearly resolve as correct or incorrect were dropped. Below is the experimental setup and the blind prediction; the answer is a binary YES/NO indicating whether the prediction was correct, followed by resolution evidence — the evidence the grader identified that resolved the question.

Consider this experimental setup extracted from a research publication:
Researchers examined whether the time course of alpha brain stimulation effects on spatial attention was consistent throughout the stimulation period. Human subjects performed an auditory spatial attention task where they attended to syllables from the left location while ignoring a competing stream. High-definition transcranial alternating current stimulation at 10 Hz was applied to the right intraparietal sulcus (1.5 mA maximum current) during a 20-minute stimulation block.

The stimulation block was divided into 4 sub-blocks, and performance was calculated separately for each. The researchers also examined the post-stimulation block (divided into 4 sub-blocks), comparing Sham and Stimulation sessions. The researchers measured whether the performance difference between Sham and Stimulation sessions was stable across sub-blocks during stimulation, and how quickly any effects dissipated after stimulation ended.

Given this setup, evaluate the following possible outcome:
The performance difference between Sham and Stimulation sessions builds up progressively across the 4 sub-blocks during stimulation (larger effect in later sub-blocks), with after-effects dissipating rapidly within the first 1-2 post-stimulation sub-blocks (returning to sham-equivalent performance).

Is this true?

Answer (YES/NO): NO